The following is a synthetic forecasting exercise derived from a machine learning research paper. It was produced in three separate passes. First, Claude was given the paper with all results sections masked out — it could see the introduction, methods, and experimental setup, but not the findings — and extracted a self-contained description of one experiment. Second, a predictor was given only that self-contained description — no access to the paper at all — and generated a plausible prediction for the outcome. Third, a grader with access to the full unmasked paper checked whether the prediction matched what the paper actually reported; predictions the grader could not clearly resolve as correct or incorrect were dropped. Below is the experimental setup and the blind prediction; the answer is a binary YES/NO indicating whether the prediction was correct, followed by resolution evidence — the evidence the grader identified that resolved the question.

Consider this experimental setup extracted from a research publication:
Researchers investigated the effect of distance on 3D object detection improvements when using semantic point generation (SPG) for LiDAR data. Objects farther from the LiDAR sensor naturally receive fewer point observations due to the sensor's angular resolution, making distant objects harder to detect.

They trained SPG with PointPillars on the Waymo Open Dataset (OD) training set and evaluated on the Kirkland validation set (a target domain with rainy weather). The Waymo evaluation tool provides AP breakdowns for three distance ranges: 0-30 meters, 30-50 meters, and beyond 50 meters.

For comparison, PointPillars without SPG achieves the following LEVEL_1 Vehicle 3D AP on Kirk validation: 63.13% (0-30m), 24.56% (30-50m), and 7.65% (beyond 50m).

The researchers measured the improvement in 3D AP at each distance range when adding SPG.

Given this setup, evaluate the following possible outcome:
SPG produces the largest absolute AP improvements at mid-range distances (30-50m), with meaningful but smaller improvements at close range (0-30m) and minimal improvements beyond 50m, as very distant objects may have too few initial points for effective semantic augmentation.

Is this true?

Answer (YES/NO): NO